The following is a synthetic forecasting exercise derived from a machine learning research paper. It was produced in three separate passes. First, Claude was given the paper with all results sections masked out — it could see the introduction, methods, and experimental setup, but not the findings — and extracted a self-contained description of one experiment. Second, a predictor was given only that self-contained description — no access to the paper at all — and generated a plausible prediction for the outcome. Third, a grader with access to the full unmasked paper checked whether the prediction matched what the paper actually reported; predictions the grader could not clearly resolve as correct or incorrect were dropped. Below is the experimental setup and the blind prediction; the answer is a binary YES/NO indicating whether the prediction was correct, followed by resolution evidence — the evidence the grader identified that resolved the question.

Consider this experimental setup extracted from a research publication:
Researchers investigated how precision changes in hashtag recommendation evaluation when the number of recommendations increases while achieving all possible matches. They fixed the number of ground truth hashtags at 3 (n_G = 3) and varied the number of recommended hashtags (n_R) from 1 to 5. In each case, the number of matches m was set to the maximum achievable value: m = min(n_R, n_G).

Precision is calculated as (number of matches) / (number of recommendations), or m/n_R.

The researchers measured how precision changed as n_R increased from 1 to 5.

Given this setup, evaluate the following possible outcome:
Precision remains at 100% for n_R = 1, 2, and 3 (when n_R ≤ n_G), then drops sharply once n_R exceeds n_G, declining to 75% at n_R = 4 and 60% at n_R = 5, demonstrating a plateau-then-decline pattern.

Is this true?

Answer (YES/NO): YES